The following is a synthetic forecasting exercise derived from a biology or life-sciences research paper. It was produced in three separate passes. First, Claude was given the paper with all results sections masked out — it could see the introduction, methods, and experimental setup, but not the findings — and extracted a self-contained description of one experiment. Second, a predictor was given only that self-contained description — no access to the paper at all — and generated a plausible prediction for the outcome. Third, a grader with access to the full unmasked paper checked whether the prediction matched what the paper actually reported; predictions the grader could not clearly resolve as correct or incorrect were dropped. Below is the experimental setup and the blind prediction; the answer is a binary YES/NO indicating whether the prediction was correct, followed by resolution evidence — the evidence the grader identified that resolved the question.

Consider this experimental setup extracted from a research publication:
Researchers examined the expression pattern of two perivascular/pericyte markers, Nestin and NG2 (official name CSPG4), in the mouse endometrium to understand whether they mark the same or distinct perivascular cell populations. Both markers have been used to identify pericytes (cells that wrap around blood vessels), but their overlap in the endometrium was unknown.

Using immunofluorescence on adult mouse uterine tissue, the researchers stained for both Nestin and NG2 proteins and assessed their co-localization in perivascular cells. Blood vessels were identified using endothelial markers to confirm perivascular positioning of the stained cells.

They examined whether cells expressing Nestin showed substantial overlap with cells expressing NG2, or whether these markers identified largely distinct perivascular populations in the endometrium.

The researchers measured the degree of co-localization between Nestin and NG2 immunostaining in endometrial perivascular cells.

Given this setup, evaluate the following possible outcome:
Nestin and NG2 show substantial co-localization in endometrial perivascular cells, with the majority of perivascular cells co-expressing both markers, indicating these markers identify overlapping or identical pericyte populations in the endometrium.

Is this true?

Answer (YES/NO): NO